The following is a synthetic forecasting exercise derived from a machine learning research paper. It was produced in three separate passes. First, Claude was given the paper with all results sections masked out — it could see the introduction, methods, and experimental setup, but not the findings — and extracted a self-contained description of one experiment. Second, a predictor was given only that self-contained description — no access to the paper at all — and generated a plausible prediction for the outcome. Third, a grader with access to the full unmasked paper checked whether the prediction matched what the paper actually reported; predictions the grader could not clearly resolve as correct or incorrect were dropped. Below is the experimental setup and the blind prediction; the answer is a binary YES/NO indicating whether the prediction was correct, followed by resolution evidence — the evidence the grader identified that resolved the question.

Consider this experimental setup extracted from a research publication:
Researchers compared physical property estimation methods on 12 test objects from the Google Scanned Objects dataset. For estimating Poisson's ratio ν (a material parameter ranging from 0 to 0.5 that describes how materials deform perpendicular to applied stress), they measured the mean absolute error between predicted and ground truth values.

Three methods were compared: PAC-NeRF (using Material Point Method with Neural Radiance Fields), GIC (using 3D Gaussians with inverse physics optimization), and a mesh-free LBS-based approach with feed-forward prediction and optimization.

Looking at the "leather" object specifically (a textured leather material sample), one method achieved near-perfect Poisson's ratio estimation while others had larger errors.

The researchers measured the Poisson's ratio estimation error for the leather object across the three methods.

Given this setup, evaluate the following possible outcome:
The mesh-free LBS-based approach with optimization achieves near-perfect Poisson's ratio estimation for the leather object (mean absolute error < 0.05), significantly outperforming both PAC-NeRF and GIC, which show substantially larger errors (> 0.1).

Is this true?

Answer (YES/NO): NO